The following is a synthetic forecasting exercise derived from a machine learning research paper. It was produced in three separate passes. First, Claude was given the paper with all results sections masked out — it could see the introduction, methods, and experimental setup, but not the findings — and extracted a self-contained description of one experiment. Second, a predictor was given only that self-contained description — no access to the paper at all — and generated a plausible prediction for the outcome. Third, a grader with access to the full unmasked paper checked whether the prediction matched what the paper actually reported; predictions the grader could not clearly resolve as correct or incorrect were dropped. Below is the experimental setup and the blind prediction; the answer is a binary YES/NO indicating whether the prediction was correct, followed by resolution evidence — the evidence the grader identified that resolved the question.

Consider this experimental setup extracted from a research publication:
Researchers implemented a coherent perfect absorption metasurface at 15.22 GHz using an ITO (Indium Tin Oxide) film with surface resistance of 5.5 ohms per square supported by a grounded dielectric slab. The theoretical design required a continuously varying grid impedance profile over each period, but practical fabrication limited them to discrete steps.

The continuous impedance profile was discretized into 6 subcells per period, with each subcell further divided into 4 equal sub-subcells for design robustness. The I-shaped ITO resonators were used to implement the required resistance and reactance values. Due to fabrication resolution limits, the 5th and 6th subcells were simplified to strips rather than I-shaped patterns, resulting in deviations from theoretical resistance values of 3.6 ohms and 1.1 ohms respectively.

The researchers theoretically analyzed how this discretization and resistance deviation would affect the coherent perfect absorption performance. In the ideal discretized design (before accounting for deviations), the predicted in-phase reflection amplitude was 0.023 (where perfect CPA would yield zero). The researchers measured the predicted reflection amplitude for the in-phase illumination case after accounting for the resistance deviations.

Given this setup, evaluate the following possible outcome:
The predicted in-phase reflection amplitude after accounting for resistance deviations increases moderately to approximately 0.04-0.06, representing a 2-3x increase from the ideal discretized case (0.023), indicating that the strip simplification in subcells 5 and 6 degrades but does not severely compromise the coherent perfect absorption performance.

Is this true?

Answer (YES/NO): NO